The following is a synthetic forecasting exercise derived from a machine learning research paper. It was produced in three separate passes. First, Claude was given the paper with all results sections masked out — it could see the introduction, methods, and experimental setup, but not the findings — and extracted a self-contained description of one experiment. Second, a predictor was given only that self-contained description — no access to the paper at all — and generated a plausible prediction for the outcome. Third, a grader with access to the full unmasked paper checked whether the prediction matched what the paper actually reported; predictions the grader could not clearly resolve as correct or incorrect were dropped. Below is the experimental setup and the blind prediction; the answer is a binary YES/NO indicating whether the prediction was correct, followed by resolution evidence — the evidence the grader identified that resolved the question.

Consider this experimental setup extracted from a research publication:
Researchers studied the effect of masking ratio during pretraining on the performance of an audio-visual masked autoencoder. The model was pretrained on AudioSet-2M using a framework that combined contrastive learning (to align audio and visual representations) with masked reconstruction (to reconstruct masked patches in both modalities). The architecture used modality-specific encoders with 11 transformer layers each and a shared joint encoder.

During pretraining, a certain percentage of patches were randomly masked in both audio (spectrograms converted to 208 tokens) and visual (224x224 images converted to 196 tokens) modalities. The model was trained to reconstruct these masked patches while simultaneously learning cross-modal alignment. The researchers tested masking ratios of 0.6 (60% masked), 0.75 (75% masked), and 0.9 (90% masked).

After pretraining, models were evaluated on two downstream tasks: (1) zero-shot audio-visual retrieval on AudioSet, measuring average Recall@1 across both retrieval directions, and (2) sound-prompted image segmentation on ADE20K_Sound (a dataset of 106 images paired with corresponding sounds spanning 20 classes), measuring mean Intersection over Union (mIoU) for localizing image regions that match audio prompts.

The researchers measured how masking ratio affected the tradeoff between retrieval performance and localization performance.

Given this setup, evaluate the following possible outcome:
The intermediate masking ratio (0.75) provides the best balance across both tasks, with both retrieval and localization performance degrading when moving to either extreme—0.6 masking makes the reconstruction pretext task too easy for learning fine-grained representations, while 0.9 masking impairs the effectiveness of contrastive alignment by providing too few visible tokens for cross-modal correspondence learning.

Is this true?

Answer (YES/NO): NO